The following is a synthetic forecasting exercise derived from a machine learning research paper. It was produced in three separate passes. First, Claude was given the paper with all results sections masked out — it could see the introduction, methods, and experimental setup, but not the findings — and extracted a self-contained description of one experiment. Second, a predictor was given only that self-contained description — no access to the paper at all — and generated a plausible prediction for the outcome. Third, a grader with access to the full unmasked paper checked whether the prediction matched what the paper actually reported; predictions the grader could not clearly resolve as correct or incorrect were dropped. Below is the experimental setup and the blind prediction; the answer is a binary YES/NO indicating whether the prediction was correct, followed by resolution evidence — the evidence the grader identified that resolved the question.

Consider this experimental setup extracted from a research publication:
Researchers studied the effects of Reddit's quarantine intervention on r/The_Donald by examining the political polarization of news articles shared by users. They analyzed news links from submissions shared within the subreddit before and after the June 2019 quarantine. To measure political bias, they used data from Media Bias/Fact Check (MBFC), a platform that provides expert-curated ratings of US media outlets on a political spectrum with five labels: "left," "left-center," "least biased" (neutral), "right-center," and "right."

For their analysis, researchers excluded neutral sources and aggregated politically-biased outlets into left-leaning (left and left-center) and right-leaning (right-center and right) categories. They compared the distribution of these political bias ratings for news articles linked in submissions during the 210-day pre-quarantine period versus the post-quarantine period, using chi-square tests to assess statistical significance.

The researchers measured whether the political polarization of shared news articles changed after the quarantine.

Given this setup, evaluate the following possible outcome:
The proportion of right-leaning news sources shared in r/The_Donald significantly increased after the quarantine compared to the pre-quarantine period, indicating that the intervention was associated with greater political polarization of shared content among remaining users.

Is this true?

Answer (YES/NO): YES